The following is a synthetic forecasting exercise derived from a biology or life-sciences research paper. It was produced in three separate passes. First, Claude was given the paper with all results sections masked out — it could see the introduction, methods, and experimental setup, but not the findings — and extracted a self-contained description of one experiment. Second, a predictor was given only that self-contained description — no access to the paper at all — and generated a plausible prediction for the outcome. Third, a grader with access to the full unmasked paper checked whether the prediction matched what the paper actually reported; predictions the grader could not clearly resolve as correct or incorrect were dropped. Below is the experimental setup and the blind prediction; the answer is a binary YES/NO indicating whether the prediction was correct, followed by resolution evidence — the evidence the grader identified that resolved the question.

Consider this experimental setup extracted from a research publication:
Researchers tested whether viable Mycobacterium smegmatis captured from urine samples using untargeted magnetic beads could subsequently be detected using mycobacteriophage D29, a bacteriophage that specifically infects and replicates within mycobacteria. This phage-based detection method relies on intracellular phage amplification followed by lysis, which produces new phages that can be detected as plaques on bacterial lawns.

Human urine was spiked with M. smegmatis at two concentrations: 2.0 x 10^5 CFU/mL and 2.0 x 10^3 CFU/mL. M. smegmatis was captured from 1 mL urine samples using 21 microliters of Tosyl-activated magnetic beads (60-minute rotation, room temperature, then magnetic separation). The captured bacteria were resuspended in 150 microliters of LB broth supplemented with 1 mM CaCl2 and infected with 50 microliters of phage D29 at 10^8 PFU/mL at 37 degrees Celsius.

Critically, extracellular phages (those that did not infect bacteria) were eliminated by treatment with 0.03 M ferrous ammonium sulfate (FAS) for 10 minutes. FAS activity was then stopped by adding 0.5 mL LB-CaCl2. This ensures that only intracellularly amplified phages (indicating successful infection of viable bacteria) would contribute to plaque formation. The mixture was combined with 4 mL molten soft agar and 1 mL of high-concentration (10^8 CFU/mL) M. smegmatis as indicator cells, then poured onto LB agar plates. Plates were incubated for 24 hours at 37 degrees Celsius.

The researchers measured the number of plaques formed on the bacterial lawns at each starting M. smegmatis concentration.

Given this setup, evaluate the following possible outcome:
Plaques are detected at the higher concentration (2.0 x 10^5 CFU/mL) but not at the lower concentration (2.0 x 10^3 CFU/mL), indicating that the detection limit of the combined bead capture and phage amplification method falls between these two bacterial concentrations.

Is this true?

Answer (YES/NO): NO